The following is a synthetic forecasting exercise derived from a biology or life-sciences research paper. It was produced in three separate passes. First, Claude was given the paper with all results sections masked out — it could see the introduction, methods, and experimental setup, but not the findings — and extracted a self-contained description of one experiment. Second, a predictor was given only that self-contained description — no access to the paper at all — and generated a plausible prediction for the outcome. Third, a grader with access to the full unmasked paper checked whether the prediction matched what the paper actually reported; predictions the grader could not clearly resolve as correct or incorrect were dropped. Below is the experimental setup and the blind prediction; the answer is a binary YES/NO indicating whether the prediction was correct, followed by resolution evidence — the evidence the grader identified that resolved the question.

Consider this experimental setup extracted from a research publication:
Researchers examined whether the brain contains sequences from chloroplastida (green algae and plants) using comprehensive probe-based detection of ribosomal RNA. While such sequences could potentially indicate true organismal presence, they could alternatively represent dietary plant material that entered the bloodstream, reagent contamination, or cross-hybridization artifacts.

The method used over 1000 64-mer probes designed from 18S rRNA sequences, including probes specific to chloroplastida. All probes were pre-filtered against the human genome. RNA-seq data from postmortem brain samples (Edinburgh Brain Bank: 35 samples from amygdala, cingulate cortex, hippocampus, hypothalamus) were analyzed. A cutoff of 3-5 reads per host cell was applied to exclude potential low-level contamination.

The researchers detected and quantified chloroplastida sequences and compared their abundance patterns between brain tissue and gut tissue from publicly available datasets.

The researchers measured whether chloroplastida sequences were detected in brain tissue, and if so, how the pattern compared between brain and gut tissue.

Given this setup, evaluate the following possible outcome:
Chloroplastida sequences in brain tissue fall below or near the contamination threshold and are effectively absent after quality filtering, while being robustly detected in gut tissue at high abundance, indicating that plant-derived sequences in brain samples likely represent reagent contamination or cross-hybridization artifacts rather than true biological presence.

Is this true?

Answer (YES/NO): NO